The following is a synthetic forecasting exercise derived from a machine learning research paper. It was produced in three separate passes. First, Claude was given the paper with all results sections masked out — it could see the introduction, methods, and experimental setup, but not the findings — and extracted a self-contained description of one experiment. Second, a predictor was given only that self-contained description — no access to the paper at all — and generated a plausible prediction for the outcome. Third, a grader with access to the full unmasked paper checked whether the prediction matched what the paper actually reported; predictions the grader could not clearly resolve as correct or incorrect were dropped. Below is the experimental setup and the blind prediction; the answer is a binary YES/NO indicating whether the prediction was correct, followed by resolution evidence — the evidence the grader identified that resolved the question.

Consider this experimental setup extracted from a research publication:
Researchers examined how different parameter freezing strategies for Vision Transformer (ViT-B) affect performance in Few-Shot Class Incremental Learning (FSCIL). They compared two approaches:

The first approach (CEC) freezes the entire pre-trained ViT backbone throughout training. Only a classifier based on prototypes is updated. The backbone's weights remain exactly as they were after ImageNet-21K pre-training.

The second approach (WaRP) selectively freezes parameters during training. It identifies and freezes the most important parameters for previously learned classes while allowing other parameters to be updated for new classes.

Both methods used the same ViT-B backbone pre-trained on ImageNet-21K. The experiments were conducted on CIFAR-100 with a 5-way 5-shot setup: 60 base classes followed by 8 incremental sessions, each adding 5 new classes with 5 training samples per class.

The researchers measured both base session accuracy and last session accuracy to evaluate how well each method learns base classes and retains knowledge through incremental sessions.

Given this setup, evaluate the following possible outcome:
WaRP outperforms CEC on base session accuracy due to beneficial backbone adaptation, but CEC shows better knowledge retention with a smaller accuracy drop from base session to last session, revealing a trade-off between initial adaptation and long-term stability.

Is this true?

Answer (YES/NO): YES